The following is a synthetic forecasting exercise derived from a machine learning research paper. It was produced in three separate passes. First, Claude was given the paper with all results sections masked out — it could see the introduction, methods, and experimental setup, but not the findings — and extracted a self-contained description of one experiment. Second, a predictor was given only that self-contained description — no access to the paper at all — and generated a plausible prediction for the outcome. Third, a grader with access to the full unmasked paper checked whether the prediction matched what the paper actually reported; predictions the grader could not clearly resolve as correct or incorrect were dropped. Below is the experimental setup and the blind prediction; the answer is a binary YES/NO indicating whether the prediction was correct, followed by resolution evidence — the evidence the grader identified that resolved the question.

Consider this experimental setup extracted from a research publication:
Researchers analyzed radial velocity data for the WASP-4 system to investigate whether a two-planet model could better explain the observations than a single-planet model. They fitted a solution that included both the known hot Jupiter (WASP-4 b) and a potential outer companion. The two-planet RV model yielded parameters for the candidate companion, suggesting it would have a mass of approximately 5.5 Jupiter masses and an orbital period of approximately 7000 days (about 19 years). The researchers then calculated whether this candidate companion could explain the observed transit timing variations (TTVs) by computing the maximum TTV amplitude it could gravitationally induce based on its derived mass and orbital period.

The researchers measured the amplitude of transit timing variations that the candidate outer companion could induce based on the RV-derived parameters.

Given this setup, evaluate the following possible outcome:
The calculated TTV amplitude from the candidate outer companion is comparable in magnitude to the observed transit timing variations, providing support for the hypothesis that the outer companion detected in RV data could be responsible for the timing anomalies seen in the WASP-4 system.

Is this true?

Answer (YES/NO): NO